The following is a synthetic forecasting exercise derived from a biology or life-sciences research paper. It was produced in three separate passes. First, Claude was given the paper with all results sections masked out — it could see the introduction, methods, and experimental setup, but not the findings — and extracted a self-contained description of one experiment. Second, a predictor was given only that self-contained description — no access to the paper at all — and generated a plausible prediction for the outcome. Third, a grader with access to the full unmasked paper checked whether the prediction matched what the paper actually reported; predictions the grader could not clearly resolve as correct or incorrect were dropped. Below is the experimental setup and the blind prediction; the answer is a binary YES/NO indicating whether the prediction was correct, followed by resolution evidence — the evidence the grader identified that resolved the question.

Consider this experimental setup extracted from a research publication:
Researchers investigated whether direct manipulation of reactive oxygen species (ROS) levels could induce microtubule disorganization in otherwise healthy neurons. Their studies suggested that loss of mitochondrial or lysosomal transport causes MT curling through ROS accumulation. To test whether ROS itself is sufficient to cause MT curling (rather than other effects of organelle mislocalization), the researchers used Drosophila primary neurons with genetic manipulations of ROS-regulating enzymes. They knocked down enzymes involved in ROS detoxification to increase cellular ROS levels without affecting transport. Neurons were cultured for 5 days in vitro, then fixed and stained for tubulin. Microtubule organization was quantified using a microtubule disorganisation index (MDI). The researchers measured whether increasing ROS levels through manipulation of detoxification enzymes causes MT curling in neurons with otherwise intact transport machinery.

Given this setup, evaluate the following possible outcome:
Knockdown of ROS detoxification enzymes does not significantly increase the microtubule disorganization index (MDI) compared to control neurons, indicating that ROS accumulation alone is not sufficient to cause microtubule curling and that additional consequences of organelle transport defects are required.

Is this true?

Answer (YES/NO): NO